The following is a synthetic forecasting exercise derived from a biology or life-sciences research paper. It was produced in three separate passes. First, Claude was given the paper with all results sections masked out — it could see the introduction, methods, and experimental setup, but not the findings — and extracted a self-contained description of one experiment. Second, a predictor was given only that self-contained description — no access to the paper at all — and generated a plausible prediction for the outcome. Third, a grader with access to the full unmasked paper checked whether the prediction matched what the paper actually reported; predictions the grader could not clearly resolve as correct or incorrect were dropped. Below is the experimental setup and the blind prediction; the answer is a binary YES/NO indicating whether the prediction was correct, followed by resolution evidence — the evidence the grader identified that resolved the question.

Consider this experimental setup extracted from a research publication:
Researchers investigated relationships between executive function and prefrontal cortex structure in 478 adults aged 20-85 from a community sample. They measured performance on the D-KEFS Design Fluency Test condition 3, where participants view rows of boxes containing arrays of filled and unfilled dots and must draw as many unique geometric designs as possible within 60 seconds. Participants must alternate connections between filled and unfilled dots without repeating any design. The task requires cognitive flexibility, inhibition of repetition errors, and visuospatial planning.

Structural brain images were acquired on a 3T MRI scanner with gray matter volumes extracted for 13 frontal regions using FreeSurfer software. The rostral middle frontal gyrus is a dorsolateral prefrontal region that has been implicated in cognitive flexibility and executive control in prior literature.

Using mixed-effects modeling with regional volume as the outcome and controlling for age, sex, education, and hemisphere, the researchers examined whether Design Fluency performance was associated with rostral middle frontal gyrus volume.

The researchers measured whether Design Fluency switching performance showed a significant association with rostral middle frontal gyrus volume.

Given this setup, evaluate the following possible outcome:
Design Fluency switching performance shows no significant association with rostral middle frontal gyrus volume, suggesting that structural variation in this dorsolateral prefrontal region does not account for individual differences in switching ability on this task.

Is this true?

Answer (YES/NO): YES